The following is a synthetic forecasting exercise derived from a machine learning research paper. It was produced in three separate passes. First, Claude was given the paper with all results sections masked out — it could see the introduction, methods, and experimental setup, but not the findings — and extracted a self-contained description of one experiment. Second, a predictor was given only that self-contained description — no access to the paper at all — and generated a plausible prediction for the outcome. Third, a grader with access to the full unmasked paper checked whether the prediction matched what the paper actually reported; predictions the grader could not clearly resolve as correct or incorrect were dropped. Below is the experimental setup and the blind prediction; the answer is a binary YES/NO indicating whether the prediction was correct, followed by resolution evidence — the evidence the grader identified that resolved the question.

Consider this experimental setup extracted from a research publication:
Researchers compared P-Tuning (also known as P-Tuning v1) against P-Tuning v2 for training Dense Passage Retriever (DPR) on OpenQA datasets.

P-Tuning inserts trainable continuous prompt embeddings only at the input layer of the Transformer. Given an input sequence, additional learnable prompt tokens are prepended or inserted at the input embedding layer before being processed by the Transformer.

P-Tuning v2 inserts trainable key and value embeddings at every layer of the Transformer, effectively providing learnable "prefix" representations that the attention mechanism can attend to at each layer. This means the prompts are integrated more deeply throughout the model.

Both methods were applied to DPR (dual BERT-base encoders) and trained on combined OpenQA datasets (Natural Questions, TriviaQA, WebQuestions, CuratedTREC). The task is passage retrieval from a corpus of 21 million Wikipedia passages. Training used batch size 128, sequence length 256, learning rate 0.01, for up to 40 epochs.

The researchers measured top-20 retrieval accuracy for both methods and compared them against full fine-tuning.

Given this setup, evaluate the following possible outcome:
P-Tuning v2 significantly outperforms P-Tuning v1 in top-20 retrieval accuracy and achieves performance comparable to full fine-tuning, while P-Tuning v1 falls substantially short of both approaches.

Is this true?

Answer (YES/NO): NO